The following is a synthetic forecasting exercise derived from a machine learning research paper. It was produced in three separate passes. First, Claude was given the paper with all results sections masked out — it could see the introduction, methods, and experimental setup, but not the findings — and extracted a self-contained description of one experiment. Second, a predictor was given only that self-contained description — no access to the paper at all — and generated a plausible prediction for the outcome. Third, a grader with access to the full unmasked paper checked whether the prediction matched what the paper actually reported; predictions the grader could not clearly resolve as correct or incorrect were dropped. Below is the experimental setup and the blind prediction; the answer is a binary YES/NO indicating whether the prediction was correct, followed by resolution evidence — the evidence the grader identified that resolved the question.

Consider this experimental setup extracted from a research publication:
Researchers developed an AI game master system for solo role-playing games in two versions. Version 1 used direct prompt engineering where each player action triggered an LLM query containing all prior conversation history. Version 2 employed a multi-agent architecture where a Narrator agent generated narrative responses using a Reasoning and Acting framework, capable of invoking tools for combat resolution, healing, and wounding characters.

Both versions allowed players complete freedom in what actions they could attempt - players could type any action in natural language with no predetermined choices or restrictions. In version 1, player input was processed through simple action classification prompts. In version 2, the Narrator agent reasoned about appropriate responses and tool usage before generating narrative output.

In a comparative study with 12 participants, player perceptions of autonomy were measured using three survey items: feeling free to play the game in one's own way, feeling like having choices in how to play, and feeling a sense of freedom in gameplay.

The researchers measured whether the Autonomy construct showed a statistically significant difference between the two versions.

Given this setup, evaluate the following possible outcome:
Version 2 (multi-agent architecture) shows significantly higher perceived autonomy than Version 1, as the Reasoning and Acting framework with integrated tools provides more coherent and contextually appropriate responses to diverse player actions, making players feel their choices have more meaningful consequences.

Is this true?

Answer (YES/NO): NO